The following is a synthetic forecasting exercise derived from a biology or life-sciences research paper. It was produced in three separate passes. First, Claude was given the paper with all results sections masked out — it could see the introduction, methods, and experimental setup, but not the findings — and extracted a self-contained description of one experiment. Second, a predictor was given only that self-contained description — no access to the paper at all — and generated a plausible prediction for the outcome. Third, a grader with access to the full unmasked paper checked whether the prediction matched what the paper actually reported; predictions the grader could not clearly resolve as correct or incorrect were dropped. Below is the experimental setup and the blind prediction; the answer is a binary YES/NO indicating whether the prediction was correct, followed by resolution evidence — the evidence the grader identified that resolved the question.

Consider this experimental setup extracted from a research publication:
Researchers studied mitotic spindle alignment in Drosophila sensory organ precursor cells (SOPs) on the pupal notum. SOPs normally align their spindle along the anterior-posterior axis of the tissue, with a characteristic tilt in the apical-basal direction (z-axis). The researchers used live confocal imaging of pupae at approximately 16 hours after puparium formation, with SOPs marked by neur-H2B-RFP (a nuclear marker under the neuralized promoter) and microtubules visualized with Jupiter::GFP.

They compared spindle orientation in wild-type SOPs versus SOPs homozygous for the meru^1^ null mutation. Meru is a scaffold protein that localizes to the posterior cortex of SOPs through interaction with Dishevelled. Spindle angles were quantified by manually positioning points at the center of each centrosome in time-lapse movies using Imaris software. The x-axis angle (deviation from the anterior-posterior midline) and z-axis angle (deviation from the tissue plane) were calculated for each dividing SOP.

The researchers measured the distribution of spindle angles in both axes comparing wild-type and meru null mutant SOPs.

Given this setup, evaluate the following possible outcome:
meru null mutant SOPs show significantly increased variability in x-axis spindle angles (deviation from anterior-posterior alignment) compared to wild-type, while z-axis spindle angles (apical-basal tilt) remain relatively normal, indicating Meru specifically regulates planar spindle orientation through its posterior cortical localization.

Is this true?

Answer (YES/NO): NO